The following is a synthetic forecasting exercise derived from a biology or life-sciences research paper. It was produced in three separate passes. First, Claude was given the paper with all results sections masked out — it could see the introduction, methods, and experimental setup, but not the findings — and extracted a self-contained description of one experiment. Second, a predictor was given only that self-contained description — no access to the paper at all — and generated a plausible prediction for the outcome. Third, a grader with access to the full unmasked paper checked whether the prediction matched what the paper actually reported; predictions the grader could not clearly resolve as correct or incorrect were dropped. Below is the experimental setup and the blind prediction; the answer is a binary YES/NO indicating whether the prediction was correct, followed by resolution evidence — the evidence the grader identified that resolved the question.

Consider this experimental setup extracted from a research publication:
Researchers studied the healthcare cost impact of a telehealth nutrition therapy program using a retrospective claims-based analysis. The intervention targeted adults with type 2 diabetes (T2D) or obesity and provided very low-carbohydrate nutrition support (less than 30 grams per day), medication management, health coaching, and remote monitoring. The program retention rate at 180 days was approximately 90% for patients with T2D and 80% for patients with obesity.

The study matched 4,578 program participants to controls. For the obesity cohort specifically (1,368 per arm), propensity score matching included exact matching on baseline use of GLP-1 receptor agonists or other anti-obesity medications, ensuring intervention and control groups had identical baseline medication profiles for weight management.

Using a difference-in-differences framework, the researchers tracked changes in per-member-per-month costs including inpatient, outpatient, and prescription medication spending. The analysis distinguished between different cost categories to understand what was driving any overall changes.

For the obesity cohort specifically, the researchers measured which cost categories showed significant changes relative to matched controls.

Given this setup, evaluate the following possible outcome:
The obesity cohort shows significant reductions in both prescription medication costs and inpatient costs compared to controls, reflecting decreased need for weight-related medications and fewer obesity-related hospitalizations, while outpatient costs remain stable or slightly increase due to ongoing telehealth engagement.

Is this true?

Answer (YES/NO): NO